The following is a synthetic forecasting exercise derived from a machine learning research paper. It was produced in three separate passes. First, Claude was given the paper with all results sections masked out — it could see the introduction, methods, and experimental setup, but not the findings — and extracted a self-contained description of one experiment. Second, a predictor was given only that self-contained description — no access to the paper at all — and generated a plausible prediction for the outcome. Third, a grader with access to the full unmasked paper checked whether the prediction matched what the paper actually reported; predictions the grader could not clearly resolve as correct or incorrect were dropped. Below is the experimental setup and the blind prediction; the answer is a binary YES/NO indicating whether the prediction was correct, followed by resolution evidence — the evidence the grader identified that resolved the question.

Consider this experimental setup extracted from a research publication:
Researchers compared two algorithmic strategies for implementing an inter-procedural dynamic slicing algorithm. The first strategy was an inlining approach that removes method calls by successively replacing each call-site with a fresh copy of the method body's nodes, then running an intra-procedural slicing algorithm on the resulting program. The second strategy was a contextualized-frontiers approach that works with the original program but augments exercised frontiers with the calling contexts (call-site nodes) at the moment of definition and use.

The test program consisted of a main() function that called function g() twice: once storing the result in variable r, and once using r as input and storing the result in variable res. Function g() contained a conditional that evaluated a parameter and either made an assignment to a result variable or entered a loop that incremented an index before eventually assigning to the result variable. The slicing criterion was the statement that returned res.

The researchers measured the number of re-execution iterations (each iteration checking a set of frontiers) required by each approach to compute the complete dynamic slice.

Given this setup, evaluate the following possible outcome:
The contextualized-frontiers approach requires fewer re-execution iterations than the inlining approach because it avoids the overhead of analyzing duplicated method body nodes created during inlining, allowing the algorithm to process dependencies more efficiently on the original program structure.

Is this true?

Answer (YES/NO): YES